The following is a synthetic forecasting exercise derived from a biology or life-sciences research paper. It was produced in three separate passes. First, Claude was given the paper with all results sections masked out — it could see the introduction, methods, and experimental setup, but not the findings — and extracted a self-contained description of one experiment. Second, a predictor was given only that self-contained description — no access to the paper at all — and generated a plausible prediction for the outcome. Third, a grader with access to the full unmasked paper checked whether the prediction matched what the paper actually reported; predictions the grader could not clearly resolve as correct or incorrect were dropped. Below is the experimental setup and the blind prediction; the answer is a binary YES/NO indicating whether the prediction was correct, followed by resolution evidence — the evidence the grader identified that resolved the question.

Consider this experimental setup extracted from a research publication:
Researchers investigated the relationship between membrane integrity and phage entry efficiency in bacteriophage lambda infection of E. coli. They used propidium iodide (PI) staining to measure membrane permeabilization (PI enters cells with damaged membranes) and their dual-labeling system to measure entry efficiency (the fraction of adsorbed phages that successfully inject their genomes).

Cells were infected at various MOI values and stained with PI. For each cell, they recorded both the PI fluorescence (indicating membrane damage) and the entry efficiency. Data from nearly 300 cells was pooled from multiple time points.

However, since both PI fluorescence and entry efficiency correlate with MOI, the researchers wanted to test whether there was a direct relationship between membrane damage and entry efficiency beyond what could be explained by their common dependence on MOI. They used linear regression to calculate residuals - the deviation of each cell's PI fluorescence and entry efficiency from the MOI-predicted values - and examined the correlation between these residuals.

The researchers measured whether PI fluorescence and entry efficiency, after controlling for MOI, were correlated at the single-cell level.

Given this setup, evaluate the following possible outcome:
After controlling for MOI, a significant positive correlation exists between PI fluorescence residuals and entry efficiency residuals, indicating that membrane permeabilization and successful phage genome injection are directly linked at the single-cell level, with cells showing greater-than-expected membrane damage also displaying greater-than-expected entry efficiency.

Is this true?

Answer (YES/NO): NO